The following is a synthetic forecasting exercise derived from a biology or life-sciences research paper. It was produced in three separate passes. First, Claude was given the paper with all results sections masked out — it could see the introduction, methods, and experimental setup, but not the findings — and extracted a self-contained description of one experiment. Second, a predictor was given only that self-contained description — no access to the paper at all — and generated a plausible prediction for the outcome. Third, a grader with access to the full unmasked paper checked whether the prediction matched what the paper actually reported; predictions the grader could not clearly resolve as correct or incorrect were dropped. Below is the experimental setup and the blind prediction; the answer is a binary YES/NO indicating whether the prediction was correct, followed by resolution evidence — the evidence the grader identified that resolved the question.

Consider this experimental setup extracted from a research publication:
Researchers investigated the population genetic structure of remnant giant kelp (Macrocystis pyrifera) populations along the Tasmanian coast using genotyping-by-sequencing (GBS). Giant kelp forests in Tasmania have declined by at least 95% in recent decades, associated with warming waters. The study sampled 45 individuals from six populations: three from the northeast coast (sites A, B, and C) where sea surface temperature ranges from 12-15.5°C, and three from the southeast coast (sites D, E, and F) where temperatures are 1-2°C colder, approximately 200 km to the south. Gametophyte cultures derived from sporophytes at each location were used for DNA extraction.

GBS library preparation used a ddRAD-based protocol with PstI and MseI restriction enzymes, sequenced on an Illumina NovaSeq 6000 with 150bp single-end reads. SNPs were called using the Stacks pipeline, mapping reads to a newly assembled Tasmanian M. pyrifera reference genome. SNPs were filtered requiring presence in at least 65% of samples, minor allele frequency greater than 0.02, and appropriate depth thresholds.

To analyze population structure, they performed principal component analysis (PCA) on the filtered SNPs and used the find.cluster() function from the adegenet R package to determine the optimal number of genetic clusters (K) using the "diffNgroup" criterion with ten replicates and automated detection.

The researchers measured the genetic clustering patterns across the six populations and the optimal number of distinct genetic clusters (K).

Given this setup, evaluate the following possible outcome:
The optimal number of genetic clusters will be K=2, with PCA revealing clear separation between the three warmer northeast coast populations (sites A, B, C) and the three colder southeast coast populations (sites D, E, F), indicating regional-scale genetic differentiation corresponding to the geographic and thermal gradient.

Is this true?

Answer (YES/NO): YES